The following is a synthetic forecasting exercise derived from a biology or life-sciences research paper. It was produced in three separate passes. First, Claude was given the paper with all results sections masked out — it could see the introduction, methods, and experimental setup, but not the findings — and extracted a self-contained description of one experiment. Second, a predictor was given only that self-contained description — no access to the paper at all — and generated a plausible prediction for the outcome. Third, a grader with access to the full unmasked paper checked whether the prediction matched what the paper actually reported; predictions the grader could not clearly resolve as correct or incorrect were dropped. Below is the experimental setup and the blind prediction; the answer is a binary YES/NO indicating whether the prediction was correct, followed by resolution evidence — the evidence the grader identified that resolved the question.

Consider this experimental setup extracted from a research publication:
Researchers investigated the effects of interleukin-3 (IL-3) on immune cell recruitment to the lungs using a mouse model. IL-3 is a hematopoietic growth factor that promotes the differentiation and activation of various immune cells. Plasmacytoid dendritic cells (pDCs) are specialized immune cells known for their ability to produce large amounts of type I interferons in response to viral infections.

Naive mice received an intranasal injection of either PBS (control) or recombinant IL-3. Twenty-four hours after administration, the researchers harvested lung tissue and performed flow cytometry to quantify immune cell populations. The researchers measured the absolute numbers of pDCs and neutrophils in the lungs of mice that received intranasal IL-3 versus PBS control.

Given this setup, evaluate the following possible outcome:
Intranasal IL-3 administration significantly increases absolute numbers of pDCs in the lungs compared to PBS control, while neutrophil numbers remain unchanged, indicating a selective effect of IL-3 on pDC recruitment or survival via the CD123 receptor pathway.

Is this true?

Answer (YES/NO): YES